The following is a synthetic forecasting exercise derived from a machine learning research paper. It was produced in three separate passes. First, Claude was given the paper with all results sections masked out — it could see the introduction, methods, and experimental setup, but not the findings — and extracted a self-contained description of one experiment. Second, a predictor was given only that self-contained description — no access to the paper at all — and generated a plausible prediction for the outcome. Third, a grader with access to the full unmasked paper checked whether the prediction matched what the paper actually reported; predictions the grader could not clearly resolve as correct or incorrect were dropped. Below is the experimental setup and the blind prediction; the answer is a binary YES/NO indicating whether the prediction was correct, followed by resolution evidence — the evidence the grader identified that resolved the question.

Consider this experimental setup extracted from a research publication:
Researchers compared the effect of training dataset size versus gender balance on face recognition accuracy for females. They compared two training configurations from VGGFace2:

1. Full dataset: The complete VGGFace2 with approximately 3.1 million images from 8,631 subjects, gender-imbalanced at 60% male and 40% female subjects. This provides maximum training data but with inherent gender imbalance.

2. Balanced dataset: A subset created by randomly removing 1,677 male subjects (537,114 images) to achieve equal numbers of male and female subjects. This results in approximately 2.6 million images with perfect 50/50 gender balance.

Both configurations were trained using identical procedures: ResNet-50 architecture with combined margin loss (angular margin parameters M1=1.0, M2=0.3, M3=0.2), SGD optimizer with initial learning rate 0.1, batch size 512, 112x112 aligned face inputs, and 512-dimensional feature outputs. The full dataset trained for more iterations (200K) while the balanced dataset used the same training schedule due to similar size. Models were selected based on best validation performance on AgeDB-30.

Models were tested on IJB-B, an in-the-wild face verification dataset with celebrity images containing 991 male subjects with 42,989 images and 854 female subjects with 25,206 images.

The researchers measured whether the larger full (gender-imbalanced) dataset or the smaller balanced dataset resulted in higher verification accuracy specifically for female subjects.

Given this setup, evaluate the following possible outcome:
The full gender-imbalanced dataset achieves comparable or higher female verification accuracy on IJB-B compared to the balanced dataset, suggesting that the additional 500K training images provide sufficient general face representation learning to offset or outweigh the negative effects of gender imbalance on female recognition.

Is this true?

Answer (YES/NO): NO